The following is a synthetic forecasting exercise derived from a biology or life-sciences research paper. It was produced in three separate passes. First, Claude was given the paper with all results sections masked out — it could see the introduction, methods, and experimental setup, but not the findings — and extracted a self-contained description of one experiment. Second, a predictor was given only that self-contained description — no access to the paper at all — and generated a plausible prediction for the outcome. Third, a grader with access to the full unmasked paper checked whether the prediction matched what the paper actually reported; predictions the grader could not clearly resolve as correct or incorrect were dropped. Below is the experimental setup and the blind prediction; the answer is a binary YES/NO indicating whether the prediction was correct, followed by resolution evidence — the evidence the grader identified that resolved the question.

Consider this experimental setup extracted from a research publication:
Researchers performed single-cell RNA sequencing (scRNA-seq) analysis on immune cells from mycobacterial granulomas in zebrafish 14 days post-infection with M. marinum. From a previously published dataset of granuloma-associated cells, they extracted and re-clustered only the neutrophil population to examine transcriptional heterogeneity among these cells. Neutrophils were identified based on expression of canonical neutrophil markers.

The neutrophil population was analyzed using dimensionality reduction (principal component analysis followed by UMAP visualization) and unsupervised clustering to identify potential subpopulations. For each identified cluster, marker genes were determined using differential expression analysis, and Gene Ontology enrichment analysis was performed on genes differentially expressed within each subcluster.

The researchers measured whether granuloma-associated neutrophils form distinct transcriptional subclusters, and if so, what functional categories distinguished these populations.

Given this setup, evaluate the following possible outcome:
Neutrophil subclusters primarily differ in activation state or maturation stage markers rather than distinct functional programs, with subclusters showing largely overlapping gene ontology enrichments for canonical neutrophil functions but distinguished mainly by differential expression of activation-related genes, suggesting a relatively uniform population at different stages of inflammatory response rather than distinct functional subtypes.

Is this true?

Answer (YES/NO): NO